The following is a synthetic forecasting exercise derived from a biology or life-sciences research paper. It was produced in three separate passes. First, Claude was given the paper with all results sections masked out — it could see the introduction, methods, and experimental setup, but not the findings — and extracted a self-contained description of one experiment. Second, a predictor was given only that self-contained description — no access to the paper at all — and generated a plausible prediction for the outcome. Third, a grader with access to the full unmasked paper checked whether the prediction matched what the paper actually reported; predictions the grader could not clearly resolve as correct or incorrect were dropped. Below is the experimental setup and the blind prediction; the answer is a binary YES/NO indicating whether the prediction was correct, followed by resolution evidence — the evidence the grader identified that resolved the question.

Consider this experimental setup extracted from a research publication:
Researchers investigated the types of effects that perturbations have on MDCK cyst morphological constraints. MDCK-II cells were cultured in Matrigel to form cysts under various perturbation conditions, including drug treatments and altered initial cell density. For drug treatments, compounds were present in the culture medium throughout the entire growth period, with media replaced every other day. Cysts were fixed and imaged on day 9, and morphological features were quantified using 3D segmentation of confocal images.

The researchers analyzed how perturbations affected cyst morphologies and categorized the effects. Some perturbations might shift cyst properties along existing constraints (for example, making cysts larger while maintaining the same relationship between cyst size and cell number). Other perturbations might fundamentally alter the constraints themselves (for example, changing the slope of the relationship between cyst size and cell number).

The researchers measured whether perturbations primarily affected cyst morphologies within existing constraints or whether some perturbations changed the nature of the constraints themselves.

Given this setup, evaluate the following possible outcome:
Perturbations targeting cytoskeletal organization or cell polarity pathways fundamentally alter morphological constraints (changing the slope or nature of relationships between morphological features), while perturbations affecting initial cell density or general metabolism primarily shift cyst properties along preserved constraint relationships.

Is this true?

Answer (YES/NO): NO